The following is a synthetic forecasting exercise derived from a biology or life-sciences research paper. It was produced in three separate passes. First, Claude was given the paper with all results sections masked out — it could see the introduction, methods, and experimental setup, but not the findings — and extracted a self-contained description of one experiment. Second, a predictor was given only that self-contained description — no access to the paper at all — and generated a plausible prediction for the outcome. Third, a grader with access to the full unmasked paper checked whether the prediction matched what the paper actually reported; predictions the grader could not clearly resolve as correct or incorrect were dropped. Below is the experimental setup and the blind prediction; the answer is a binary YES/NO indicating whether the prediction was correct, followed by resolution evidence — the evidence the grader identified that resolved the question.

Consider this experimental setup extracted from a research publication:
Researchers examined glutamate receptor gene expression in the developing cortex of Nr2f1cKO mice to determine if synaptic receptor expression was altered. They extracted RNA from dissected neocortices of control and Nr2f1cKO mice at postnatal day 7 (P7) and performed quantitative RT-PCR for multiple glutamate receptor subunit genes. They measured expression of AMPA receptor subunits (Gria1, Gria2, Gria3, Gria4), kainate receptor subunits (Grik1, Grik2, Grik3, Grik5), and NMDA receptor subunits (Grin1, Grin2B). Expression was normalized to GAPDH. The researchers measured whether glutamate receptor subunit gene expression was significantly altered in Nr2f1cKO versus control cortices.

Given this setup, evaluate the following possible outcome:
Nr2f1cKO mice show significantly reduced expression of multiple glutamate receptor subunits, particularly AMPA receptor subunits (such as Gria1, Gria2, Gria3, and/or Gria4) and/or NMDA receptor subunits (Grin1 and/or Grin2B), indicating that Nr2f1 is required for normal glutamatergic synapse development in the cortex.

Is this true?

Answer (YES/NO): YES